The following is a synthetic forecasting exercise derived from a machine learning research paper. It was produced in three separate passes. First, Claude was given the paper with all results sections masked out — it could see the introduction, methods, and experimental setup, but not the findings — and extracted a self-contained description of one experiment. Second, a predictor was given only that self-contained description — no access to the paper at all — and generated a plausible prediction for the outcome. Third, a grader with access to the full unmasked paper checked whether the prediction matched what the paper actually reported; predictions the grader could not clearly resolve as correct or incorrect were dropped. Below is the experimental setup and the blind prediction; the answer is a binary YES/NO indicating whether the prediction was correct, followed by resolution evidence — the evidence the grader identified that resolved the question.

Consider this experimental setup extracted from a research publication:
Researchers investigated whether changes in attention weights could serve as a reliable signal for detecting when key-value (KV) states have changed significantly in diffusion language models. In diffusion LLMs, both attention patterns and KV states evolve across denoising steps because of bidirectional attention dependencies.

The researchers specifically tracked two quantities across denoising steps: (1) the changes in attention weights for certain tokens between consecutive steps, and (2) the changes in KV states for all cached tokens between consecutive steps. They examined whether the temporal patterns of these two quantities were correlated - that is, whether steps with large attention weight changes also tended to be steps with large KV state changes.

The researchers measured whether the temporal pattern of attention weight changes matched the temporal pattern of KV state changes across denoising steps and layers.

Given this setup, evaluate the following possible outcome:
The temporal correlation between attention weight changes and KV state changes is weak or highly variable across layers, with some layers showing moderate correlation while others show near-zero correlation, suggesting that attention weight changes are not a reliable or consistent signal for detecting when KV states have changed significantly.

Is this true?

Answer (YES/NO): NO